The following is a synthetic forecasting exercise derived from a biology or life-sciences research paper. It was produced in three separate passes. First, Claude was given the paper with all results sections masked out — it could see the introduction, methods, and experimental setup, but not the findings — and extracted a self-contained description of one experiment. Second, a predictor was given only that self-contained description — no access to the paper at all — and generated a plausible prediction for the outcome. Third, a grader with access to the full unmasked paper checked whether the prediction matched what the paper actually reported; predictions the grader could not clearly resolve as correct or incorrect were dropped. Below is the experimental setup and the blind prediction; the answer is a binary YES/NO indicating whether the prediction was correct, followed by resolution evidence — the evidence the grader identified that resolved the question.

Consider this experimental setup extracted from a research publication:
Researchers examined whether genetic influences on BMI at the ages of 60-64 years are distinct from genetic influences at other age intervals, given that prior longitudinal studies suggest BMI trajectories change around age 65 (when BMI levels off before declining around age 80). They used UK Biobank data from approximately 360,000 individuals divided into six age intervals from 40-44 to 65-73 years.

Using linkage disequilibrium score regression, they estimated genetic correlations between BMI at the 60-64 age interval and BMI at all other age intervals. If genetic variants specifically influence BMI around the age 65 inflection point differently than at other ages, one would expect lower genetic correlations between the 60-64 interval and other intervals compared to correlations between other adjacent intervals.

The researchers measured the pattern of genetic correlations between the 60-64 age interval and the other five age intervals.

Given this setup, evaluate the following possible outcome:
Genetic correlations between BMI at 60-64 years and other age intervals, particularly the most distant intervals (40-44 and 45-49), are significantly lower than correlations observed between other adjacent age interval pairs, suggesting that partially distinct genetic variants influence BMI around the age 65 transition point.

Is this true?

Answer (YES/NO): NO